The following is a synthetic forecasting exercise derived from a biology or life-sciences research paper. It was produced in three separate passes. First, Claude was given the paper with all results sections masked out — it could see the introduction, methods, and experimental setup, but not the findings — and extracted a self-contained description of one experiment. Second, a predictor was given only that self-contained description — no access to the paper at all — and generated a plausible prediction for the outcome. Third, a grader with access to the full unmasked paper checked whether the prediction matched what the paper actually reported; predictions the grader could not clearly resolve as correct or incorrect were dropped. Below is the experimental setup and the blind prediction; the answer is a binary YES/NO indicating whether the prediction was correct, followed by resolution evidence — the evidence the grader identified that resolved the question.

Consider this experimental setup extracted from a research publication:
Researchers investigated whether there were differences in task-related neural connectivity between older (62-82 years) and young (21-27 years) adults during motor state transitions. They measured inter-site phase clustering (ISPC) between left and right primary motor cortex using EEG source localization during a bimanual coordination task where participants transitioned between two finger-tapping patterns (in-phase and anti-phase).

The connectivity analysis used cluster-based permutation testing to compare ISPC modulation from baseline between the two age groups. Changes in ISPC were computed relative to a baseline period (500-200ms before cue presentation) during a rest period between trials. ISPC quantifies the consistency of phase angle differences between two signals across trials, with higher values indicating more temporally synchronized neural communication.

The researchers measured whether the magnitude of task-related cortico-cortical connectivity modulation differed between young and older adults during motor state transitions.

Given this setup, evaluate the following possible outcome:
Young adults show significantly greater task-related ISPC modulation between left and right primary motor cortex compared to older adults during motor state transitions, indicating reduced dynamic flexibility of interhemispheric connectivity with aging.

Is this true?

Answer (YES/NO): NO